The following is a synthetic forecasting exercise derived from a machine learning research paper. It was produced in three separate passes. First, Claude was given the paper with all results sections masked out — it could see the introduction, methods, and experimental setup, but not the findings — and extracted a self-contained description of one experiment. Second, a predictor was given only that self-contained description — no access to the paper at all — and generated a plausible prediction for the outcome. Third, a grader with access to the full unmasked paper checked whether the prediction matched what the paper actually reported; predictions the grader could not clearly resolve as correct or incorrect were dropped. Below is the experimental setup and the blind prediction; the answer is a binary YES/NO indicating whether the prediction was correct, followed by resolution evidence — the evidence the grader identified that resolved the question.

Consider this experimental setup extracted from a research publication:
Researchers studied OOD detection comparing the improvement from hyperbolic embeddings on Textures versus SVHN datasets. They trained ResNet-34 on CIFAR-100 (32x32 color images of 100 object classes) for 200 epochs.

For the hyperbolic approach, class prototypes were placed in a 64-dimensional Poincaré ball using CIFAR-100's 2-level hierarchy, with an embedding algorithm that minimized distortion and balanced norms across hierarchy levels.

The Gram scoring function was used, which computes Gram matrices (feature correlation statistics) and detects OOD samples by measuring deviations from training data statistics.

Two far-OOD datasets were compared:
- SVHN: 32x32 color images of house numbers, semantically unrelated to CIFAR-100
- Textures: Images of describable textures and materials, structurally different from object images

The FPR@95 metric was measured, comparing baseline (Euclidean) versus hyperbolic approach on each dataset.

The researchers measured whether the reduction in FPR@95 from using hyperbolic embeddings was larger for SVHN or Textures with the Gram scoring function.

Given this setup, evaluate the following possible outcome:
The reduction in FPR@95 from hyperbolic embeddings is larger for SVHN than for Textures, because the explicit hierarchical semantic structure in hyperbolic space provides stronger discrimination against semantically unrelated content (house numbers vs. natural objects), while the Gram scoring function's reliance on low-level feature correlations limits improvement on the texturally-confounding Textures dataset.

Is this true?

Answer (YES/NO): YES